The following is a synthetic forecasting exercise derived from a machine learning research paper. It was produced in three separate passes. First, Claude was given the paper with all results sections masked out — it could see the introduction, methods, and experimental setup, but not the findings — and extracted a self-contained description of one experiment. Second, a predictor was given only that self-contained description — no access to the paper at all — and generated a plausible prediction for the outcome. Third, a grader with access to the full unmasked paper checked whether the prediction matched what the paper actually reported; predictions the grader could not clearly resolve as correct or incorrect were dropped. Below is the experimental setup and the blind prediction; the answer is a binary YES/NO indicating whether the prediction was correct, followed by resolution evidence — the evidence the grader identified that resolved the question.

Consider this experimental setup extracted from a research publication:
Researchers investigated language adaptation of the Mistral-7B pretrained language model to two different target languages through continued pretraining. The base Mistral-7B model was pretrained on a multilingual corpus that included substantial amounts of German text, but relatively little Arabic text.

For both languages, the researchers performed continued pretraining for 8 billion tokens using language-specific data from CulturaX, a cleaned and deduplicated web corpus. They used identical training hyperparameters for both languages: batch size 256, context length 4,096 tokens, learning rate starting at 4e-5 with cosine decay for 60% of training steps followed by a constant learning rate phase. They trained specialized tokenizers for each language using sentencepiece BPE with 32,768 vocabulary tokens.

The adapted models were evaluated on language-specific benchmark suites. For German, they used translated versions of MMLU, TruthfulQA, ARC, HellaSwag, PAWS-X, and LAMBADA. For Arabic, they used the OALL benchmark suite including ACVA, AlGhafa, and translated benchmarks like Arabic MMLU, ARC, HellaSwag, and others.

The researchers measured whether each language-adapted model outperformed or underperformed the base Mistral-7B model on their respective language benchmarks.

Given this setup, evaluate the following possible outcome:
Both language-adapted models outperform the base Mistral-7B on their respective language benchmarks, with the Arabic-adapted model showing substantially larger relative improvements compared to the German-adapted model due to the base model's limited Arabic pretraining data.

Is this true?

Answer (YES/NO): NO